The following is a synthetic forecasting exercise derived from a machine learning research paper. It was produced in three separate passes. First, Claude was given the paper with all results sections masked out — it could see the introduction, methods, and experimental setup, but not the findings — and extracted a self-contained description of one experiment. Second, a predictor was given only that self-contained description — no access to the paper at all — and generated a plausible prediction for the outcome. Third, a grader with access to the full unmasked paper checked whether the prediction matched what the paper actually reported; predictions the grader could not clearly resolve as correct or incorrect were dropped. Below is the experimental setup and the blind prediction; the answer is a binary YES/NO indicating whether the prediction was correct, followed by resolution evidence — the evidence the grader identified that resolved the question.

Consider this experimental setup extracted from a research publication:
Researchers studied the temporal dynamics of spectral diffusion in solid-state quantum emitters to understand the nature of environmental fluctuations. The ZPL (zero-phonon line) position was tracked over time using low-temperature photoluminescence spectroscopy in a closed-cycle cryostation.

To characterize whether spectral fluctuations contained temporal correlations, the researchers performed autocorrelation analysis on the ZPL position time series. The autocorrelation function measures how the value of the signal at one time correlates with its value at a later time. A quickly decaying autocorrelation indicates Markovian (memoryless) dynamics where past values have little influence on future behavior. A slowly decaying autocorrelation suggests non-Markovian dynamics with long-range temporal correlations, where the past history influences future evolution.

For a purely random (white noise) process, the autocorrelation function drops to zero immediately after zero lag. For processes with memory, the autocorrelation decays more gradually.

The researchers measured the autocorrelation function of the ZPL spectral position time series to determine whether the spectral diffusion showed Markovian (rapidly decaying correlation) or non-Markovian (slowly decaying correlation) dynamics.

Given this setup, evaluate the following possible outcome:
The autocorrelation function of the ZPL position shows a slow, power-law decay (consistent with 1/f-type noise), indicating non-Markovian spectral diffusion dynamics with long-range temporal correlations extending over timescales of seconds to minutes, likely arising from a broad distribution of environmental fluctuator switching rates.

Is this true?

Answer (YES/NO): NO